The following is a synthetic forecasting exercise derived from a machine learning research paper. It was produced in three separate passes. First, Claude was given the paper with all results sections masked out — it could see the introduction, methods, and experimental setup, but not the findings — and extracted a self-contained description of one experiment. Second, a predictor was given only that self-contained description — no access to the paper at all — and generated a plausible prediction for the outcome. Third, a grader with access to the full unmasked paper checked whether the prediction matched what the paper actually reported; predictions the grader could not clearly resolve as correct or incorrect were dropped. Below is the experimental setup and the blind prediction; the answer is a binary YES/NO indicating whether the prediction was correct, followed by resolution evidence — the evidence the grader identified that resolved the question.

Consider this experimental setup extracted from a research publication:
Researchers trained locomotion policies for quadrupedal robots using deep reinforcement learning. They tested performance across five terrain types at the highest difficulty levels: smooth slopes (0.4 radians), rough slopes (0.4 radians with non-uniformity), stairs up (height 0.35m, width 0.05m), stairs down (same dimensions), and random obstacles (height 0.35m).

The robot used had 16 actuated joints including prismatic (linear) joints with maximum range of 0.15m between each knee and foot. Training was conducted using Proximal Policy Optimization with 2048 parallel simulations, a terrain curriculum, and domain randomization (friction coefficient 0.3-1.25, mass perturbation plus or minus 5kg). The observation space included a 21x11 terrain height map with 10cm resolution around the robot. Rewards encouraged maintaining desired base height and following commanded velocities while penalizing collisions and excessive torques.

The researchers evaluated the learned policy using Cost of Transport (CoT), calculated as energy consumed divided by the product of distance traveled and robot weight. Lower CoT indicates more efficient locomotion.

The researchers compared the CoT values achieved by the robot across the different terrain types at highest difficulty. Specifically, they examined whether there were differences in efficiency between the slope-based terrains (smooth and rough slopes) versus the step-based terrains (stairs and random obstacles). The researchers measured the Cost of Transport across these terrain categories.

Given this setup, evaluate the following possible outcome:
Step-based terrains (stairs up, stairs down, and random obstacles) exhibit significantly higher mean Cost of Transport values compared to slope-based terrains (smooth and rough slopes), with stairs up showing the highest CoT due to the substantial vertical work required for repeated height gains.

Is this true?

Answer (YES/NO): NO